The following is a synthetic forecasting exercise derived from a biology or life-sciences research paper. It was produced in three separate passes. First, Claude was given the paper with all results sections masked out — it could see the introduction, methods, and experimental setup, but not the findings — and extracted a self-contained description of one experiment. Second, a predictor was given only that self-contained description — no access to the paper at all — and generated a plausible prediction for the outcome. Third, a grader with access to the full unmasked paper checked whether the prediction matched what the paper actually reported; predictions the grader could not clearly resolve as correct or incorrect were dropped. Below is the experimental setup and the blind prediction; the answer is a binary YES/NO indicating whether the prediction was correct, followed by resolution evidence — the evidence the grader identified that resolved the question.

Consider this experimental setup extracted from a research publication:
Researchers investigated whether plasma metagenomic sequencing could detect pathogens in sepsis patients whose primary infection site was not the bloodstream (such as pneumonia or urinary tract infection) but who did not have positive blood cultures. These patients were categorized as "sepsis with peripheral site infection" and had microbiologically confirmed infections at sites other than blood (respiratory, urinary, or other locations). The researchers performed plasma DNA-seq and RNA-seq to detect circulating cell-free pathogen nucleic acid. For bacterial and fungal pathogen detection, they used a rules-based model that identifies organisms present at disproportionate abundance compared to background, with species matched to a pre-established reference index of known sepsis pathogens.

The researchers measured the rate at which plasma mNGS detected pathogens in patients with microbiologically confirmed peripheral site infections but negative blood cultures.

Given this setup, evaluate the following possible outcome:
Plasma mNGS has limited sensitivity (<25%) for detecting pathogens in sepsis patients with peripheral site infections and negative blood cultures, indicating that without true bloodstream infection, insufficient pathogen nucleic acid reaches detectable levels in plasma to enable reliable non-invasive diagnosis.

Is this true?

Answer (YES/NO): YES